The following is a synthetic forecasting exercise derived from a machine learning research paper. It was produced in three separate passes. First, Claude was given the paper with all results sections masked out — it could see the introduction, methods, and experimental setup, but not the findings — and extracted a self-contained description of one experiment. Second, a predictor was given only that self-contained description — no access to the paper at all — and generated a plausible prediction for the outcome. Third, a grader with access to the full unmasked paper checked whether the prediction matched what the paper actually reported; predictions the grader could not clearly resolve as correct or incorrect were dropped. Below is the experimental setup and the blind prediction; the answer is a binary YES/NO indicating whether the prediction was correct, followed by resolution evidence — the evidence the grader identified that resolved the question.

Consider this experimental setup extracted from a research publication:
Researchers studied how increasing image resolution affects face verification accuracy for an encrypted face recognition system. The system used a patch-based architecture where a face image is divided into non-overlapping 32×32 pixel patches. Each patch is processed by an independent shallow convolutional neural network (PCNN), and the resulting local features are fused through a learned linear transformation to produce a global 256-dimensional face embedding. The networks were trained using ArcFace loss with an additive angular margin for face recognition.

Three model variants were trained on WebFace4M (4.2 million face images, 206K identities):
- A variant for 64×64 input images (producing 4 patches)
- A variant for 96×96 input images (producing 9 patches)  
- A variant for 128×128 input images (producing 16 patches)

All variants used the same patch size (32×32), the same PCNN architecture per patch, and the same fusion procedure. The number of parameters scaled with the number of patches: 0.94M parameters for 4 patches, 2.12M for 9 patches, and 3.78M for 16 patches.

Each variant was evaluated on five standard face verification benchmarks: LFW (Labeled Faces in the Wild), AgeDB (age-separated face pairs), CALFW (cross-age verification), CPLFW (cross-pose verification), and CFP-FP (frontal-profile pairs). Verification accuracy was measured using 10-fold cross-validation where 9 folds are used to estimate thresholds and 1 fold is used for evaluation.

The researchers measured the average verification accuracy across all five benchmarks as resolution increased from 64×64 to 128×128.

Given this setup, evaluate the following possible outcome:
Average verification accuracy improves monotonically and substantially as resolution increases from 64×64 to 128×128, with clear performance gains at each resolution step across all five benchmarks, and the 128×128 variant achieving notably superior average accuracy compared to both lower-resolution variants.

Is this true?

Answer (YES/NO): NO